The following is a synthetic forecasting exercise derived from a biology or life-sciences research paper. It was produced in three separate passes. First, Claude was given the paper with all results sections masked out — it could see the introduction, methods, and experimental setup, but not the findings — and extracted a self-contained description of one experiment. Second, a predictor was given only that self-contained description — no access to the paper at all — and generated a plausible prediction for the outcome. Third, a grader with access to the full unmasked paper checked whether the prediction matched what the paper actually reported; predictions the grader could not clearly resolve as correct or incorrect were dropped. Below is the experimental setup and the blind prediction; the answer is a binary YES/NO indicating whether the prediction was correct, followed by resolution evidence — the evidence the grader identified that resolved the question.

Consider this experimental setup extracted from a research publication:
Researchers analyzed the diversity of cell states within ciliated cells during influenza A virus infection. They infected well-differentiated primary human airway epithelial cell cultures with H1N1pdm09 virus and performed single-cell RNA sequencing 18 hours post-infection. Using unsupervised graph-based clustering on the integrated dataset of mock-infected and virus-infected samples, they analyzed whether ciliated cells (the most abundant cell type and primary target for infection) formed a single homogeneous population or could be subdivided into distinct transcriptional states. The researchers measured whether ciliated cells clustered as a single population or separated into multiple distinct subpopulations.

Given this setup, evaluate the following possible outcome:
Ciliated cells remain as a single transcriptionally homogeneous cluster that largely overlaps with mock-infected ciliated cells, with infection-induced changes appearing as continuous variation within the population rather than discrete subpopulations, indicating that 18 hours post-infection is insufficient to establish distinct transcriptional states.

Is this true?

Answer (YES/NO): NO